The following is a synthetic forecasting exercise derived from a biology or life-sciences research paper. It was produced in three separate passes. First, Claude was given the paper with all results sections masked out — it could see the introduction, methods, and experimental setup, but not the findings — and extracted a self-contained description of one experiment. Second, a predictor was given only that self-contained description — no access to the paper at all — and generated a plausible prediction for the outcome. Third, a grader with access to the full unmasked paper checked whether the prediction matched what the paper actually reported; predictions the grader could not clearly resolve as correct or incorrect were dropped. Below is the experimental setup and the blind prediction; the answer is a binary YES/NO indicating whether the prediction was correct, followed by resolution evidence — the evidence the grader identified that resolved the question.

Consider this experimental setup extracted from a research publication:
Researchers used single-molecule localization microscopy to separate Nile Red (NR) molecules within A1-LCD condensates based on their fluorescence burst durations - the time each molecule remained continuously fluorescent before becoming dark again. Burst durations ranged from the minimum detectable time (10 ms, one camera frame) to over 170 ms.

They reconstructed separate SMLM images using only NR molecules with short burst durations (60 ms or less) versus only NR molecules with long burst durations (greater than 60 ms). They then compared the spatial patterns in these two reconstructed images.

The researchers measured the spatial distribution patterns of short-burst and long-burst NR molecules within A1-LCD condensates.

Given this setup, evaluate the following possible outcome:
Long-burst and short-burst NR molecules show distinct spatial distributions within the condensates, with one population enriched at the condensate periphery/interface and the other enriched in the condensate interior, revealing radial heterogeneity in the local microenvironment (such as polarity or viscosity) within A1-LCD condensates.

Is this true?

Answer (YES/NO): NO